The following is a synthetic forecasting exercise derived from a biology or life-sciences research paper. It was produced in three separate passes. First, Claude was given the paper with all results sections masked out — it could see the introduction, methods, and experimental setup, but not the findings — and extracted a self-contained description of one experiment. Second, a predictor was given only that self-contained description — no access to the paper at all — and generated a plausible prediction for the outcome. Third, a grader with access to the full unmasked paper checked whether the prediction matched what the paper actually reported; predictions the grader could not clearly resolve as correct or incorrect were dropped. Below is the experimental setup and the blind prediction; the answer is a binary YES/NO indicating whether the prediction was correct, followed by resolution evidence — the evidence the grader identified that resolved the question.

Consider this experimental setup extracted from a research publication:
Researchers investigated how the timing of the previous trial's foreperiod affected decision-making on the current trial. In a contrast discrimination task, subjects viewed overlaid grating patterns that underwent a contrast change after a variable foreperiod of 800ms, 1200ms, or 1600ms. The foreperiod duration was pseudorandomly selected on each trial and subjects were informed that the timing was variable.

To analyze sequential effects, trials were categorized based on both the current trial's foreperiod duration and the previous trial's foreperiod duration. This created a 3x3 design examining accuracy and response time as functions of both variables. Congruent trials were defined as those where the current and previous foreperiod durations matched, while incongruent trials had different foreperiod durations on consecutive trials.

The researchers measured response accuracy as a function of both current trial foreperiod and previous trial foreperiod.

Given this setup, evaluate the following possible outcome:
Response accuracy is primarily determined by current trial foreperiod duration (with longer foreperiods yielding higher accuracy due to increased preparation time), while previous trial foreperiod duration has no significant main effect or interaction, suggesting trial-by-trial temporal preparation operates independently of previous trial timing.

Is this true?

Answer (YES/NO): NO